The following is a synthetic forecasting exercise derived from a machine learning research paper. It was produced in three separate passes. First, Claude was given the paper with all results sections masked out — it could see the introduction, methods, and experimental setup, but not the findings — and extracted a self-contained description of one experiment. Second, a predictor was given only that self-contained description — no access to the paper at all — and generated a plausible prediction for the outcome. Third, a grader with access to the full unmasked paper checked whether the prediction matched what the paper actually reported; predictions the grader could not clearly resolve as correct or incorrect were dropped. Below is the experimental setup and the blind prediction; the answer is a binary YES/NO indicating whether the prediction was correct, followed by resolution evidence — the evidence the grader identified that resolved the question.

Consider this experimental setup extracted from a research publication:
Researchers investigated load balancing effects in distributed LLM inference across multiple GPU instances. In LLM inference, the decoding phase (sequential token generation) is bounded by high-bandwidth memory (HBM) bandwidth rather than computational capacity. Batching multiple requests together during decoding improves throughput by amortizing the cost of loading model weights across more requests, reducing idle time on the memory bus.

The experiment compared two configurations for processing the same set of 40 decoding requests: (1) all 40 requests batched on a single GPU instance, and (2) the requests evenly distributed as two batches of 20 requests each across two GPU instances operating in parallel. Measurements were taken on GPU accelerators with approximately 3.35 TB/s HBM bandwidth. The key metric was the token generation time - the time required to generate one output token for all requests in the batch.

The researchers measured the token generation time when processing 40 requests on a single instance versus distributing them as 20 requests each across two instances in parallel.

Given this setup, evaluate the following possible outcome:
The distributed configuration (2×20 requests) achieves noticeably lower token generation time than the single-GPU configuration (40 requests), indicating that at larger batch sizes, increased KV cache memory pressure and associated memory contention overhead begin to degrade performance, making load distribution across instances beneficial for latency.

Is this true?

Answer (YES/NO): YES